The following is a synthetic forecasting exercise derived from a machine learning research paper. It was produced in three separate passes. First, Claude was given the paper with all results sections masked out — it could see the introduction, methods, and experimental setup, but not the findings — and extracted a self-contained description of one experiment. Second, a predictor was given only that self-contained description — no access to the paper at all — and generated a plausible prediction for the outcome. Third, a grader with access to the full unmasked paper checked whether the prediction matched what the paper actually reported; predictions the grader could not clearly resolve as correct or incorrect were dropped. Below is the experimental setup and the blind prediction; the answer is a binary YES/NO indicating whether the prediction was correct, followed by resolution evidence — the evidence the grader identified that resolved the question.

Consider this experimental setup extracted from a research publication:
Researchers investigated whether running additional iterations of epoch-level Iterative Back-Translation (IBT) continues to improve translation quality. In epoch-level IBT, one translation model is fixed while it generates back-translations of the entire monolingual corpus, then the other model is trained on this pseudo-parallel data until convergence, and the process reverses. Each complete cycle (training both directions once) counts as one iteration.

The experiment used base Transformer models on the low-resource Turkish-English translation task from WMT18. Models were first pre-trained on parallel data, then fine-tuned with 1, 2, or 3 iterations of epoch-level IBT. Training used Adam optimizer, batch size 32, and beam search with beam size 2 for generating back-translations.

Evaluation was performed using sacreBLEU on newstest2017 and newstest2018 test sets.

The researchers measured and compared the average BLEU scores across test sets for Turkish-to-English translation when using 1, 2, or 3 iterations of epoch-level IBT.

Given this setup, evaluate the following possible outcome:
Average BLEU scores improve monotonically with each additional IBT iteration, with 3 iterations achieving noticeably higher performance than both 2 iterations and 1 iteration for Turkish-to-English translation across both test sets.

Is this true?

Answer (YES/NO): NO